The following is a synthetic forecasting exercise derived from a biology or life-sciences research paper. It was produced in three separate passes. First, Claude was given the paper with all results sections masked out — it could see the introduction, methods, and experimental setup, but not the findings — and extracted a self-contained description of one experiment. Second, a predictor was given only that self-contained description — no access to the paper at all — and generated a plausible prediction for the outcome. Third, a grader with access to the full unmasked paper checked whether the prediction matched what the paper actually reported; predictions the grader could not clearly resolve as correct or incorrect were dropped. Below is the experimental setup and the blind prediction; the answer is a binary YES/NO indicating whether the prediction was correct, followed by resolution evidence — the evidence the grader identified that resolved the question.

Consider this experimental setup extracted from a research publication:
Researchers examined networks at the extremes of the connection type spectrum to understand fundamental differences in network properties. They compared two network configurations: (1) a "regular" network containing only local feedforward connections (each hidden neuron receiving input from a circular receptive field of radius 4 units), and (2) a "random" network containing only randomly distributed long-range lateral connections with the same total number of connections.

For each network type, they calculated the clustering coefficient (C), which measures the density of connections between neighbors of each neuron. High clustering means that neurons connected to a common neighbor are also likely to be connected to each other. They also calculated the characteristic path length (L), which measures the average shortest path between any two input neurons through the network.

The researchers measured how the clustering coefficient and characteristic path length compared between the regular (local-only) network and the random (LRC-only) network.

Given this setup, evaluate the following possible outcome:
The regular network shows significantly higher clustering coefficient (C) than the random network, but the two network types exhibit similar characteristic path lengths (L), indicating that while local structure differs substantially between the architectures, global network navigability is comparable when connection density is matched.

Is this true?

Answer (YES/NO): NO